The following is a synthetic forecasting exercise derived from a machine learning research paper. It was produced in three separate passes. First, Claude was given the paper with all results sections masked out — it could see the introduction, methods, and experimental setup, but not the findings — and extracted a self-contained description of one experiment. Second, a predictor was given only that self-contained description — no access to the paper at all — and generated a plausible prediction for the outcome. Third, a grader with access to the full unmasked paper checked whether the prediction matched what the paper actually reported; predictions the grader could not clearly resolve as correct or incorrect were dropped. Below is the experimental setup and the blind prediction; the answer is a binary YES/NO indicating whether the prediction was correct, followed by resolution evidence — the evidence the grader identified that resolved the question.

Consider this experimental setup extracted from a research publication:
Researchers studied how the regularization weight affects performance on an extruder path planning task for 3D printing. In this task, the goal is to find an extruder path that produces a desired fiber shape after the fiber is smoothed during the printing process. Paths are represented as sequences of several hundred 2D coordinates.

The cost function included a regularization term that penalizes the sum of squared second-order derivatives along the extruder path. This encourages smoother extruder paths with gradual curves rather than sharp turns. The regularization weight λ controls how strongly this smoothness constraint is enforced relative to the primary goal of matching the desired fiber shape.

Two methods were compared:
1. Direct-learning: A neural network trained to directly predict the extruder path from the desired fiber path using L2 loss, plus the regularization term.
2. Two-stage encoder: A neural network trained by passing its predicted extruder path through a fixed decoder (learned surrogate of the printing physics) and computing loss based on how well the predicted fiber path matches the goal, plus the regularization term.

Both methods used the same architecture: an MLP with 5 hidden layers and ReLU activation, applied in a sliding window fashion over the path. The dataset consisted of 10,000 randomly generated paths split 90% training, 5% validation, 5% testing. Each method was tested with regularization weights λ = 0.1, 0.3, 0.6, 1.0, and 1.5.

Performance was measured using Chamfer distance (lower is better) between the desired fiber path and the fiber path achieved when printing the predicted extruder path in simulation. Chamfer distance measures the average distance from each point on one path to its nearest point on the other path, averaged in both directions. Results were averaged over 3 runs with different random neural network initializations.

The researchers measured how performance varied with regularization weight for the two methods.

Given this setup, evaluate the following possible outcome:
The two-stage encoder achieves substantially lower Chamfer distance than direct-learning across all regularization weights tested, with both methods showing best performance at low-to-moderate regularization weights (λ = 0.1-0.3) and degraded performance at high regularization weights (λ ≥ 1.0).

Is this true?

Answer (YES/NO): NO